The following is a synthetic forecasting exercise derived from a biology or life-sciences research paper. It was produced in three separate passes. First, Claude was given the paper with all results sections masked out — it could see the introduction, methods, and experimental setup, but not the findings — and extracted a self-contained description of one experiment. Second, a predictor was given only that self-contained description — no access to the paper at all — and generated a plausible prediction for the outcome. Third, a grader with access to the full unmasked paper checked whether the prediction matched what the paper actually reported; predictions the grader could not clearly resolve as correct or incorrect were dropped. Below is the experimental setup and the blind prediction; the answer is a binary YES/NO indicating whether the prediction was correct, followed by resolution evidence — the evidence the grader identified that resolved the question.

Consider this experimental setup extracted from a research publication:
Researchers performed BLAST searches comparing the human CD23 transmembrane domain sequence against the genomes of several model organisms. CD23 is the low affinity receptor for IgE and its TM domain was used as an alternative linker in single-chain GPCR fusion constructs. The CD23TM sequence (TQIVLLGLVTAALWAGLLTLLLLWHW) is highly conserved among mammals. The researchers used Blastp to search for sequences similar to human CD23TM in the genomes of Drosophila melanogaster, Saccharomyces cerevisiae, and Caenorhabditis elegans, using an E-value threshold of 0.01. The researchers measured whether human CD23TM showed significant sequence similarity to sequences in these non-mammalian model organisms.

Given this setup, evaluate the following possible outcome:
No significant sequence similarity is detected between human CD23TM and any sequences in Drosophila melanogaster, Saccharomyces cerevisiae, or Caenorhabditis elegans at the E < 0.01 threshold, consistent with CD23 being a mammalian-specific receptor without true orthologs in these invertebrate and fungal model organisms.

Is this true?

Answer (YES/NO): YES